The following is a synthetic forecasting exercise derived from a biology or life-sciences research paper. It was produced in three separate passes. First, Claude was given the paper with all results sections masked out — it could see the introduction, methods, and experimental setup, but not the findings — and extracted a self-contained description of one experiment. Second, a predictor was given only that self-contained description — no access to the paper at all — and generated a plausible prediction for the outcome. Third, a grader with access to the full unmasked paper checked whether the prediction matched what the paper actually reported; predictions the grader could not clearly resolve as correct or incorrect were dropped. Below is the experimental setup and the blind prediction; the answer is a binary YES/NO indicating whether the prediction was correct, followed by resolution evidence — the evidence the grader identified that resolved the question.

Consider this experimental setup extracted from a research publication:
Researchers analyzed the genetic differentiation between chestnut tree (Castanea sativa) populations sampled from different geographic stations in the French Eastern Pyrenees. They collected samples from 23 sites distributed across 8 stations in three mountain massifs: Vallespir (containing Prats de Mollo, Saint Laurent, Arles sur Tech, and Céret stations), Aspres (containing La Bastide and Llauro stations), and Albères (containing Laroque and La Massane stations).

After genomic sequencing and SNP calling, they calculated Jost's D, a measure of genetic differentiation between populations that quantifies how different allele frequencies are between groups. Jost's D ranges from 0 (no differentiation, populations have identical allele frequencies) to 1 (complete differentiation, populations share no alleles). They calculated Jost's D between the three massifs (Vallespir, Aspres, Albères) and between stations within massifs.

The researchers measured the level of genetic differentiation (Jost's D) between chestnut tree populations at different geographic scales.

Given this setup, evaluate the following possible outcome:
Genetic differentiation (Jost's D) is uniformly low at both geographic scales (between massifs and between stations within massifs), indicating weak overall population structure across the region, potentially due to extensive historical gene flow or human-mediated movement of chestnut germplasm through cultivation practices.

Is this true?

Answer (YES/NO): YES